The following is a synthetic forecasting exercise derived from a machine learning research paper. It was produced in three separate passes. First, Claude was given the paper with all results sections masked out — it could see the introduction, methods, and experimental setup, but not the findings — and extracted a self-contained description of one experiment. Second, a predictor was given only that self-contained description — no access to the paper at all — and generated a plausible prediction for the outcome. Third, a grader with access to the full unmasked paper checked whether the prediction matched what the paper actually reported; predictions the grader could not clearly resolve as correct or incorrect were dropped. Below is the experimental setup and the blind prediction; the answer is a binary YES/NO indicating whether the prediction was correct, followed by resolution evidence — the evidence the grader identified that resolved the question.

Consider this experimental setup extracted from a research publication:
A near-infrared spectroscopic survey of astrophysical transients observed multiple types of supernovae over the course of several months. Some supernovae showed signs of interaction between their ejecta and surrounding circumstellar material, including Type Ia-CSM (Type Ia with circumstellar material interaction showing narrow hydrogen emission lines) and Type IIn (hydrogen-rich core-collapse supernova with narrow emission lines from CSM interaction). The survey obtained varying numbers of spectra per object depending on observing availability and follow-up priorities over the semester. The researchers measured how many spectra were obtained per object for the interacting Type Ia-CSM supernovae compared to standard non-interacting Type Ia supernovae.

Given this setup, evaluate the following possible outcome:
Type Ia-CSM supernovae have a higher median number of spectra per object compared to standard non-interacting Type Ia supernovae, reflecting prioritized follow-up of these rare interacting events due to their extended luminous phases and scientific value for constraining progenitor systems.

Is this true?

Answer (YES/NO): YES